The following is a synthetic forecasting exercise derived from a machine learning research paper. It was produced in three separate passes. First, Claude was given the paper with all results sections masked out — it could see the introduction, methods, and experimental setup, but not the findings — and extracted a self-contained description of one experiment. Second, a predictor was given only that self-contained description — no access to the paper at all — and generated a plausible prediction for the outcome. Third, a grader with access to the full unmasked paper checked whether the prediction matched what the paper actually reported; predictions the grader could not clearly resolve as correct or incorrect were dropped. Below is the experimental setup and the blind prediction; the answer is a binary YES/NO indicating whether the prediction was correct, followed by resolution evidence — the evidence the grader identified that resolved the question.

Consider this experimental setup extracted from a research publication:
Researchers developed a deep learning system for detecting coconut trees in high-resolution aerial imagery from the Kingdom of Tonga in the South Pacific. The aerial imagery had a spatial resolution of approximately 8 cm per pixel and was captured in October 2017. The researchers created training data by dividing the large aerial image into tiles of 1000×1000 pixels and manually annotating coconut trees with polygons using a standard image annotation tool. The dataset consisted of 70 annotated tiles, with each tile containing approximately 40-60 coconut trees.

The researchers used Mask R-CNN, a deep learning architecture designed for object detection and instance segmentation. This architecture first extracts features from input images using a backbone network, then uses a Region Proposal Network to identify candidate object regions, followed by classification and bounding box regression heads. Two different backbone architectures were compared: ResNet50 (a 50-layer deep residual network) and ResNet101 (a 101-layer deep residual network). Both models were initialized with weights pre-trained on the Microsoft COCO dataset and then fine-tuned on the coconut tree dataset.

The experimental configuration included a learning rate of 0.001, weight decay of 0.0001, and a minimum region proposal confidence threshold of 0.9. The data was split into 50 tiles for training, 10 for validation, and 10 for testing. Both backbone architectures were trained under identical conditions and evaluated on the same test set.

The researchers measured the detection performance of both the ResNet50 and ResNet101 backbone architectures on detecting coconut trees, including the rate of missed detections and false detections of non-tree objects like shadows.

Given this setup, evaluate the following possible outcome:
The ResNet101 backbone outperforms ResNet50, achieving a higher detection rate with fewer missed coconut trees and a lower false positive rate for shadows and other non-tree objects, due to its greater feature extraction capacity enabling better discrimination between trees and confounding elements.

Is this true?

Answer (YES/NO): YES